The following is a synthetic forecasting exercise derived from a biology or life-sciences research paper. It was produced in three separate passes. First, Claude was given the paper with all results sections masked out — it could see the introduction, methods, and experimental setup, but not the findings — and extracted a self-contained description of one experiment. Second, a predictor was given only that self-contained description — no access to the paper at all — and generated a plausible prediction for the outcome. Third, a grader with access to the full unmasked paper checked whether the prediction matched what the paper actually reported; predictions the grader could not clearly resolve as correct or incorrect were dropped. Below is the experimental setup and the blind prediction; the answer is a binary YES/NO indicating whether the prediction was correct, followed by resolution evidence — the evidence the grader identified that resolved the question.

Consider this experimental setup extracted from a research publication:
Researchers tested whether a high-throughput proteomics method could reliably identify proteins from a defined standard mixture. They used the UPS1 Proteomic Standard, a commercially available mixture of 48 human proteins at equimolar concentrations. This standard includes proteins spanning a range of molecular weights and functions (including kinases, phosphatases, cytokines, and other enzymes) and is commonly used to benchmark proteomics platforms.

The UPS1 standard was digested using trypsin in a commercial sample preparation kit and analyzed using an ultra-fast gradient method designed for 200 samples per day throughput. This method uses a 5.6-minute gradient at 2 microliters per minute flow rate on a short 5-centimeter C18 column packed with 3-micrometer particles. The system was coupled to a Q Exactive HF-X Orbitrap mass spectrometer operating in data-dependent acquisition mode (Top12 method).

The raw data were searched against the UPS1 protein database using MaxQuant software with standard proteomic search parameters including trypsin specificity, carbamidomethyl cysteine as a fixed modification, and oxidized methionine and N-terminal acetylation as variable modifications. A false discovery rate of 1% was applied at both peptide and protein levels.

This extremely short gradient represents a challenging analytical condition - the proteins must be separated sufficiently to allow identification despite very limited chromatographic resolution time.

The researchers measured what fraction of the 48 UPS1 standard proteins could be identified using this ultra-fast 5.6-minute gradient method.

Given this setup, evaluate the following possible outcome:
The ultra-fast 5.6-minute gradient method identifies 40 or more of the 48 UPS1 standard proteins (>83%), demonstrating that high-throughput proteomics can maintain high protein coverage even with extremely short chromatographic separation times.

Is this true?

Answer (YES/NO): YES